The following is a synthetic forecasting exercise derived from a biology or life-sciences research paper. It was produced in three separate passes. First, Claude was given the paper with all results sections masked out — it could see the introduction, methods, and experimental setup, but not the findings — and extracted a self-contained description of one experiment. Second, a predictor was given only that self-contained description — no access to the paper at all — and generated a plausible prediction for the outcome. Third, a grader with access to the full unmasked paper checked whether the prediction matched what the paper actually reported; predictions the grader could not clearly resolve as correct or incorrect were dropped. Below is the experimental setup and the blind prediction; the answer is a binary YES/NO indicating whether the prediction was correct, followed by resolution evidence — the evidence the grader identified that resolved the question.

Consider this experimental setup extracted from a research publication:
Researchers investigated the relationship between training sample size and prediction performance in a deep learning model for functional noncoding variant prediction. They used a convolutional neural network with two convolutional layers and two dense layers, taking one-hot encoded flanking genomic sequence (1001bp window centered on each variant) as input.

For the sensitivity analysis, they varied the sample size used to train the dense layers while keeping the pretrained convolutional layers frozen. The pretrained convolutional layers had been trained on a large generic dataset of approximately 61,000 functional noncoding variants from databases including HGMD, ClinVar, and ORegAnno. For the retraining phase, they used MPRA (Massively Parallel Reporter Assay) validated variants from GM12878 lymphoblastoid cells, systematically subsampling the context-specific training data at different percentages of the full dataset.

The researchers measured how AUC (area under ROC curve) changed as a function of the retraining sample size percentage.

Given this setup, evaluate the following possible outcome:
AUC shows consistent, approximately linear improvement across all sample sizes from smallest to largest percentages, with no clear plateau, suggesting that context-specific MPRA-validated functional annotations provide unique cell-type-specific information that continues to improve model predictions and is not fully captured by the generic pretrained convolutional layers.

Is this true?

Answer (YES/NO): NO